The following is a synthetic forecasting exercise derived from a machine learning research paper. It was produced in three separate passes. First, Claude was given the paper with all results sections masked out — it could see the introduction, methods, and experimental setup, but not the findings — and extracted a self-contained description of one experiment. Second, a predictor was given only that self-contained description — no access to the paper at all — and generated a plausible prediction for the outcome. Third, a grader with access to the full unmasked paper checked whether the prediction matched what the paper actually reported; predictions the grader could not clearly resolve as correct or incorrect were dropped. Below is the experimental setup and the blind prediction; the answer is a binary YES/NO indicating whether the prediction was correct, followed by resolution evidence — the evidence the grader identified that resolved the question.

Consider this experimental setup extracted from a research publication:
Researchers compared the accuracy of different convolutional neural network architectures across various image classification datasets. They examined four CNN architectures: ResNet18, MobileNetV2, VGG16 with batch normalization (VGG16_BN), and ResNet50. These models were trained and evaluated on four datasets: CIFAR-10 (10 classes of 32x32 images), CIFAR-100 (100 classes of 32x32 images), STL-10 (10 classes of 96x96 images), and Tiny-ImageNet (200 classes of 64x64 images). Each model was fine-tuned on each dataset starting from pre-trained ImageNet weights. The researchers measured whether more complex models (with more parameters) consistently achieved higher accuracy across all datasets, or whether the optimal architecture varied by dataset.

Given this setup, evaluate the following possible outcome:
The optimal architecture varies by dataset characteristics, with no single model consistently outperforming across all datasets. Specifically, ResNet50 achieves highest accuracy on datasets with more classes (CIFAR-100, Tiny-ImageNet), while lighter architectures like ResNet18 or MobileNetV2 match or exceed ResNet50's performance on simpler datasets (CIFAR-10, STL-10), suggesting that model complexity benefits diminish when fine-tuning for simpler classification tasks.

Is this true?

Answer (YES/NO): NO